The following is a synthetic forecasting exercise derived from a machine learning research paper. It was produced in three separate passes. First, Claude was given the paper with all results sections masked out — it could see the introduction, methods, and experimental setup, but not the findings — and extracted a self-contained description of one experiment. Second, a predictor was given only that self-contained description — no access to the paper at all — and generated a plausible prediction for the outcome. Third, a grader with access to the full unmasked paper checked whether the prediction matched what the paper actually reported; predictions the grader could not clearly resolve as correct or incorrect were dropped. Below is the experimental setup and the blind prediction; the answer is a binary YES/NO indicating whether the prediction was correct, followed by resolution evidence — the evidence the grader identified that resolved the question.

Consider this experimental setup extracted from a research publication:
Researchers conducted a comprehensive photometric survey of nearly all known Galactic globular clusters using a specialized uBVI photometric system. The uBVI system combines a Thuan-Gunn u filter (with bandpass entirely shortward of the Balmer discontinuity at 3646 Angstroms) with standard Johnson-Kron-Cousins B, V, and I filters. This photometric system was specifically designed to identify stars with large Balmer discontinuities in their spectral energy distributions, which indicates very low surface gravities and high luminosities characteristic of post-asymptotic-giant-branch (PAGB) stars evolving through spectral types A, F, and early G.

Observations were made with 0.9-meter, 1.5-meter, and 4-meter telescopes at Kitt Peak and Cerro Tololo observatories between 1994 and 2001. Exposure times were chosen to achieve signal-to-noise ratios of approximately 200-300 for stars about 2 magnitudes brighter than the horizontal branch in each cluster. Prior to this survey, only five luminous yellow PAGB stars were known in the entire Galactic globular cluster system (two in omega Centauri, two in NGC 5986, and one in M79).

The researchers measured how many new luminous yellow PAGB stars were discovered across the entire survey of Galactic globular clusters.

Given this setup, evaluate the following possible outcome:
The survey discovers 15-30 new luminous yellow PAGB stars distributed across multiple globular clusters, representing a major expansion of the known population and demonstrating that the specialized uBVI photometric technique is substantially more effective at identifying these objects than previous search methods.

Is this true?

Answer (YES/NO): NO